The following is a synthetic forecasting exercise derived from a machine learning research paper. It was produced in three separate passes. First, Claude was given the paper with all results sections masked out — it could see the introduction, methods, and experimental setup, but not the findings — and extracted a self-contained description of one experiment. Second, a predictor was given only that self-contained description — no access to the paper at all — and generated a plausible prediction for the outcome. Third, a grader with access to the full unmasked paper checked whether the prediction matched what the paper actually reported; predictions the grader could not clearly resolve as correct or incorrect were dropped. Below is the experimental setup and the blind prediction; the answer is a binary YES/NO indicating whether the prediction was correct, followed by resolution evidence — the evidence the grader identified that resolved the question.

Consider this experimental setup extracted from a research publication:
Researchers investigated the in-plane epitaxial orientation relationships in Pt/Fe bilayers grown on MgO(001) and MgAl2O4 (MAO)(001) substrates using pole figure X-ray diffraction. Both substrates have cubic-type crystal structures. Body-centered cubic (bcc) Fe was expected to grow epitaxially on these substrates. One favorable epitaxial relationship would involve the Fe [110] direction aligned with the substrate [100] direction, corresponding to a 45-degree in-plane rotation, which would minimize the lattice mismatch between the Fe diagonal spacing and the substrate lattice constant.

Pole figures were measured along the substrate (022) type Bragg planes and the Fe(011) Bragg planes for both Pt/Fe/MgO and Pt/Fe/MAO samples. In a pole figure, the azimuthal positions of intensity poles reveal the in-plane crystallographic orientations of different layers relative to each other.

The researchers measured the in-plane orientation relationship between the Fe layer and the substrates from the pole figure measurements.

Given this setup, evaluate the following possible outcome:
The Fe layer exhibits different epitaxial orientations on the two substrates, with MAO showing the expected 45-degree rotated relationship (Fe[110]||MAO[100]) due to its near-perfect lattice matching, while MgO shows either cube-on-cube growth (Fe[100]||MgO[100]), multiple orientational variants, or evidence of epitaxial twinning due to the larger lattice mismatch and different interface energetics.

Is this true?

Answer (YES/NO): NO